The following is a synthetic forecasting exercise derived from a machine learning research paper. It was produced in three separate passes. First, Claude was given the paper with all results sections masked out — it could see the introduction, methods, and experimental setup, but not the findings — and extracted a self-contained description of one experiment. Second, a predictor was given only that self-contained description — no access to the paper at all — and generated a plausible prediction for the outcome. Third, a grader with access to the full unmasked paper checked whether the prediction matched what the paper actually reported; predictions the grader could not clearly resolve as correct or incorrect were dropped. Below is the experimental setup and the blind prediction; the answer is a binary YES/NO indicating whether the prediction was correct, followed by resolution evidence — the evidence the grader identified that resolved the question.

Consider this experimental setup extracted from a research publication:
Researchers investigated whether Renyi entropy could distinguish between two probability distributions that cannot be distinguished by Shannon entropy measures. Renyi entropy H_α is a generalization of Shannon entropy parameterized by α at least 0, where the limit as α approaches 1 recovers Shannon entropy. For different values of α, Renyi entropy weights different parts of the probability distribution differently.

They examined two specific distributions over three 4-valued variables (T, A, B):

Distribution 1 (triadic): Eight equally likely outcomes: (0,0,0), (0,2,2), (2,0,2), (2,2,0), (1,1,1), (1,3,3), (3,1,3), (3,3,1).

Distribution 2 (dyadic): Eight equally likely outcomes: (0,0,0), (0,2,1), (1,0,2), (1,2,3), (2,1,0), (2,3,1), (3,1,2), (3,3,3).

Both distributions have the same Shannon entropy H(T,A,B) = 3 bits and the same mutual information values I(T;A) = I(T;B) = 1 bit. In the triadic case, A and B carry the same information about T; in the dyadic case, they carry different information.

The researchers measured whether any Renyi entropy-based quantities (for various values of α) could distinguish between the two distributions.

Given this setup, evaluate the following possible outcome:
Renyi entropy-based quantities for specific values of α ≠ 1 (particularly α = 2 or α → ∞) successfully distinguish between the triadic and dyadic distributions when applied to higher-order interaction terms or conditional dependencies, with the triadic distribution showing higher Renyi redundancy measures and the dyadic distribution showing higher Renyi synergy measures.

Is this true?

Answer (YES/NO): NO